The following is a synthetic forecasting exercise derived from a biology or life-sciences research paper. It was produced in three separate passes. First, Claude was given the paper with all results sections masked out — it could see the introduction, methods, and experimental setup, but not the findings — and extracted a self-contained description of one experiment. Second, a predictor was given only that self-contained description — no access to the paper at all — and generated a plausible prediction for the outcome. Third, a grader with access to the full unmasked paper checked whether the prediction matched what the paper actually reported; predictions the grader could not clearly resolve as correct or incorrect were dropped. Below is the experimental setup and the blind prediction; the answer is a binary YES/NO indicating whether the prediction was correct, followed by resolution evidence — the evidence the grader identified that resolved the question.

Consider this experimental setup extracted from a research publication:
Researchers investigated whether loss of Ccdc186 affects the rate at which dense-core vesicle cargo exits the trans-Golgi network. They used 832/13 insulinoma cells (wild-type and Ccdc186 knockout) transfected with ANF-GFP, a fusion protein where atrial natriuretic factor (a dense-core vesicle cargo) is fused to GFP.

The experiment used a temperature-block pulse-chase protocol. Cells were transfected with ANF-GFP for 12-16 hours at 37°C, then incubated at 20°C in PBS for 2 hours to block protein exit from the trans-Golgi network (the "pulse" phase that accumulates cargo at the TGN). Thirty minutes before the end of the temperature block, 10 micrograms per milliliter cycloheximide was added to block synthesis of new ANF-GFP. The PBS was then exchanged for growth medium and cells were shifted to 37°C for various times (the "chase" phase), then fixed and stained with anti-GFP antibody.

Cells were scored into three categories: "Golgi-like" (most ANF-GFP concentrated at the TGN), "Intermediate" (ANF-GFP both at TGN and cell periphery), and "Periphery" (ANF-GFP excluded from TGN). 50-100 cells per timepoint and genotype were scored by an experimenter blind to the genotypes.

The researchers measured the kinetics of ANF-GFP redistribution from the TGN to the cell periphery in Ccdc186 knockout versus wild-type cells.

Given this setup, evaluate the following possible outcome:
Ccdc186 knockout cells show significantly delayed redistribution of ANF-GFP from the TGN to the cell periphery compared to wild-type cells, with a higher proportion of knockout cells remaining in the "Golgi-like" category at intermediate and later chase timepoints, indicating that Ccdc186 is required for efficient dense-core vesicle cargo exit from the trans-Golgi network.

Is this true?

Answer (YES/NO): NO